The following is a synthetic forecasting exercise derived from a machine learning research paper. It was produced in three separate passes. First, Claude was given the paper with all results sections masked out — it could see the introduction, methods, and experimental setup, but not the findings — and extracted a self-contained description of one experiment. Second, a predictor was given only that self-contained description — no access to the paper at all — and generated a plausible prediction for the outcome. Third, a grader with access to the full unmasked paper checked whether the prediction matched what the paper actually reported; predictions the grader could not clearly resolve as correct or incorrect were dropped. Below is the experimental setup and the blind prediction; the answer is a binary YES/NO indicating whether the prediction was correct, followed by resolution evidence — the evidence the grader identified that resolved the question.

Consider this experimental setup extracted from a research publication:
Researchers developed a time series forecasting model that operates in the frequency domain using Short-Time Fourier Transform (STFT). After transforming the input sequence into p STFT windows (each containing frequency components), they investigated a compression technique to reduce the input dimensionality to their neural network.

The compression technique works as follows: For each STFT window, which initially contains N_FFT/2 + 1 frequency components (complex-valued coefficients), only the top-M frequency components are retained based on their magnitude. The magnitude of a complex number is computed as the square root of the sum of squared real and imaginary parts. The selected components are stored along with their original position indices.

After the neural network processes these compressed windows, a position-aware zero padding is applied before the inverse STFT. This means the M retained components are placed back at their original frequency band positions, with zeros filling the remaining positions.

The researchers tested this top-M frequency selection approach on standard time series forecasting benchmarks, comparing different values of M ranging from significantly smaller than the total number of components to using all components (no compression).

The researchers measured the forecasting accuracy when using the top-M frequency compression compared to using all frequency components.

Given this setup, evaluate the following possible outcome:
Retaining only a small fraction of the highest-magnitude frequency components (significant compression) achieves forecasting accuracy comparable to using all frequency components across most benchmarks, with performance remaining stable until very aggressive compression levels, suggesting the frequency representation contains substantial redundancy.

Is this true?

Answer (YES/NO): NO